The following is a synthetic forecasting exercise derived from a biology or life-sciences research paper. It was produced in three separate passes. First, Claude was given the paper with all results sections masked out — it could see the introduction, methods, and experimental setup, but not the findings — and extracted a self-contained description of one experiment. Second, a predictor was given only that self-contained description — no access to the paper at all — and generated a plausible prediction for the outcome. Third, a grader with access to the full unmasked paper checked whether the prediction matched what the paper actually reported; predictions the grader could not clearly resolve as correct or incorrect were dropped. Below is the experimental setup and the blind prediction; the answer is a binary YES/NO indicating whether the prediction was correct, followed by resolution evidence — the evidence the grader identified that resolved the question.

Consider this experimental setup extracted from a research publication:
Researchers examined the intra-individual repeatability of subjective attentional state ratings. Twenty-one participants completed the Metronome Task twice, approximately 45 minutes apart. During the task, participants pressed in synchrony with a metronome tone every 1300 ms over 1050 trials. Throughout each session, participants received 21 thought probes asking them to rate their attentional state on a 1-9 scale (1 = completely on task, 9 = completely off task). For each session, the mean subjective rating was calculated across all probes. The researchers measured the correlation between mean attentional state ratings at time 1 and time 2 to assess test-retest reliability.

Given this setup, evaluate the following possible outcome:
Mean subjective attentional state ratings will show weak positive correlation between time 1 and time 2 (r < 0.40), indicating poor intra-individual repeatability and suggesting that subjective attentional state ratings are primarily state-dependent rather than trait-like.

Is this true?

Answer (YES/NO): NO